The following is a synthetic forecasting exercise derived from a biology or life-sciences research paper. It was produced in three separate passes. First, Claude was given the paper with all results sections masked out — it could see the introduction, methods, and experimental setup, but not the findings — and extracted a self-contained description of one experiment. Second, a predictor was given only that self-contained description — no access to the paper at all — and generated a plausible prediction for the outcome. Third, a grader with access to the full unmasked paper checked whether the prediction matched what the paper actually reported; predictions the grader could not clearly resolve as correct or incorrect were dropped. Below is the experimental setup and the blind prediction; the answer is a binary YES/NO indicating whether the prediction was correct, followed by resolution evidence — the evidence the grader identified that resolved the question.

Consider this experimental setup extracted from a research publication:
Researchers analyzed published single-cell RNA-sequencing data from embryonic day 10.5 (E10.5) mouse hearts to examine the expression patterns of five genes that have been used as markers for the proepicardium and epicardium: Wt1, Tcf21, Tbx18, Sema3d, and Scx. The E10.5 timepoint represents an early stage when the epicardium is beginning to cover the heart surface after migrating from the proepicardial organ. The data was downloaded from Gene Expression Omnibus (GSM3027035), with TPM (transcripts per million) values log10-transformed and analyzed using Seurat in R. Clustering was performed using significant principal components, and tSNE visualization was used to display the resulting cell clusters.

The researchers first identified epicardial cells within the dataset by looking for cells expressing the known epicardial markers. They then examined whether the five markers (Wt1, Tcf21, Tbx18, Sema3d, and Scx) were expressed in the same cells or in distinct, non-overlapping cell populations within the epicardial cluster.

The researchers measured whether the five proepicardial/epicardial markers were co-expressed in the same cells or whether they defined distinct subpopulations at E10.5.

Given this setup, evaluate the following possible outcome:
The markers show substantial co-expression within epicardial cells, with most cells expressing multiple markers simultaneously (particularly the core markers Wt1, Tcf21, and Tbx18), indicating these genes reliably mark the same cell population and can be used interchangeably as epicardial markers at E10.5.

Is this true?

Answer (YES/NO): YES